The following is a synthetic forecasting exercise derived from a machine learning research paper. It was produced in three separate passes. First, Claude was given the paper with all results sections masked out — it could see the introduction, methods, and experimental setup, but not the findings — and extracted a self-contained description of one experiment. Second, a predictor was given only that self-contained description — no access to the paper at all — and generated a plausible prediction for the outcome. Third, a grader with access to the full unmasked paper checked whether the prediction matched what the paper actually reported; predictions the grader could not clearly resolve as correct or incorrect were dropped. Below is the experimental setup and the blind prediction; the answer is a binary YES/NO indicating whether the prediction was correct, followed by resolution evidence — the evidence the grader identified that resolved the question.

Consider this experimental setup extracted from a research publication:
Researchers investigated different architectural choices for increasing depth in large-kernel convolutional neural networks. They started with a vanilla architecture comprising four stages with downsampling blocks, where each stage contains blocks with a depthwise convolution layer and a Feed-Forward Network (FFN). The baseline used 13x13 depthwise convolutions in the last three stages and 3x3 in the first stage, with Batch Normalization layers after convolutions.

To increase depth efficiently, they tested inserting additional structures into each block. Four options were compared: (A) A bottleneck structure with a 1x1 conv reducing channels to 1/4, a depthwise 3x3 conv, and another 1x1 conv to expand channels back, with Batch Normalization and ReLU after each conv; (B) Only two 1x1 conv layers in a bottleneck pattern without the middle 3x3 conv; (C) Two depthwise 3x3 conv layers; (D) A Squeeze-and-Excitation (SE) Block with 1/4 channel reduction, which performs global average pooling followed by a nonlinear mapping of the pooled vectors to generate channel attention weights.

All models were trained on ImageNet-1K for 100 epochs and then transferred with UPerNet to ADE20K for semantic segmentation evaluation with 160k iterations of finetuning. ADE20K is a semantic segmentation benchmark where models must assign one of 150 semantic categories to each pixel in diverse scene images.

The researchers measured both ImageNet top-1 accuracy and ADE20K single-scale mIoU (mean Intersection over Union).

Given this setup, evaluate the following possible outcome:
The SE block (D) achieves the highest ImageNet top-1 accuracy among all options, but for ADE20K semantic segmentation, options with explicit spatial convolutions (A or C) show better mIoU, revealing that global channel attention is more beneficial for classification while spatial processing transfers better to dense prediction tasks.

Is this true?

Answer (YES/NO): NO